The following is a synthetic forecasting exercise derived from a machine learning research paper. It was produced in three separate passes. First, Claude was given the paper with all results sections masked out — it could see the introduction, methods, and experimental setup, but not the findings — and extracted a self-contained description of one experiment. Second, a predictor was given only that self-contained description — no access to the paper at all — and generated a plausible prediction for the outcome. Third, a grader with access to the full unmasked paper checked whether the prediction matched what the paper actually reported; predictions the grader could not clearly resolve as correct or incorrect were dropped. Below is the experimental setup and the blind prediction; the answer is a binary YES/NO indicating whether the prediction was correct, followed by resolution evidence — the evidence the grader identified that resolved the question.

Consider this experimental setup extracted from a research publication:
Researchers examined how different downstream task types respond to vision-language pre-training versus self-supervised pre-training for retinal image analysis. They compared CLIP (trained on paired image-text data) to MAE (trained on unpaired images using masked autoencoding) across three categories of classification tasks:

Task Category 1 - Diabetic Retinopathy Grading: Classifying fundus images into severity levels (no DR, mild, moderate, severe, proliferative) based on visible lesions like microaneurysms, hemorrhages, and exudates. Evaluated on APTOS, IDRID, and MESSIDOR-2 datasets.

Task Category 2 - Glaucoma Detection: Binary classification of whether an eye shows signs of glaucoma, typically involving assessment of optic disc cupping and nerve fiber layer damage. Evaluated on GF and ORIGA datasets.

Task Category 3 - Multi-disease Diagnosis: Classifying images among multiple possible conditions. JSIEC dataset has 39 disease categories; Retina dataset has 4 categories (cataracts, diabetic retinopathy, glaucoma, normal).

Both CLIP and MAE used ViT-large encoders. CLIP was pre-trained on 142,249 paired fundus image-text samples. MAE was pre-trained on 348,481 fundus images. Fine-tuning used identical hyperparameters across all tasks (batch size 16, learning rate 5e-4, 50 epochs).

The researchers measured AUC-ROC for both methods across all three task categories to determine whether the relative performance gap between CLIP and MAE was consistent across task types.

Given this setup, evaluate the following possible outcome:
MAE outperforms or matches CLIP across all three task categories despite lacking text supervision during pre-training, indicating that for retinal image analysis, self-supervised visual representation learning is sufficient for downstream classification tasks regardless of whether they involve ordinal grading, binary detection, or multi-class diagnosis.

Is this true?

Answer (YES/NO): NO